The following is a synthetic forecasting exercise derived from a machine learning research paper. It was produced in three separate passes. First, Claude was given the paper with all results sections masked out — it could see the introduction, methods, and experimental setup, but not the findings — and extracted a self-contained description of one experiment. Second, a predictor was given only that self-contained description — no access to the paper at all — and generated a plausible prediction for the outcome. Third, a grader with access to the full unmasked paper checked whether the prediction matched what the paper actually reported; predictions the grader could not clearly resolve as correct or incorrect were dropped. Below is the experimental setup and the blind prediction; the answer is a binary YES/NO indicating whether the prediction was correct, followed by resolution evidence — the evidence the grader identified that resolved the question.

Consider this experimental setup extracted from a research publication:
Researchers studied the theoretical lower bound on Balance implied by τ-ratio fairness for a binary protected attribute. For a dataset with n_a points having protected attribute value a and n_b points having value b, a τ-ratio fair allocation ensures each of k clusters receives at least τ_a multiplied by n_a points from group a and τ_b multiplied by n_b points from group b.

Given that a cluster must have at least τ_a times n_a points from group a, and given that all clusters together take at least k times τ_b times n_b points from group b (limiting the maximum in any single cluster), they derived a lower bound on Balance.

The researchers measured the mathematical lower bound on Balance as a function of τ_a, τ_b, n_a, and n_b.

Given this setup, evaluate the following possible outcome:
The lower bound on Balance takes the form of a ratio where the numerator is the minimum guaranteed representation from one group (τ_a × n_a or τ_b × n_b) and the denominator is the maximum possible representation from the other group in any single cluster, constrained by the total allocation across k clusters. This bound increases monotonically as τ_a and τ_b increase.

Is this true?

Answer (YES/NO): YES